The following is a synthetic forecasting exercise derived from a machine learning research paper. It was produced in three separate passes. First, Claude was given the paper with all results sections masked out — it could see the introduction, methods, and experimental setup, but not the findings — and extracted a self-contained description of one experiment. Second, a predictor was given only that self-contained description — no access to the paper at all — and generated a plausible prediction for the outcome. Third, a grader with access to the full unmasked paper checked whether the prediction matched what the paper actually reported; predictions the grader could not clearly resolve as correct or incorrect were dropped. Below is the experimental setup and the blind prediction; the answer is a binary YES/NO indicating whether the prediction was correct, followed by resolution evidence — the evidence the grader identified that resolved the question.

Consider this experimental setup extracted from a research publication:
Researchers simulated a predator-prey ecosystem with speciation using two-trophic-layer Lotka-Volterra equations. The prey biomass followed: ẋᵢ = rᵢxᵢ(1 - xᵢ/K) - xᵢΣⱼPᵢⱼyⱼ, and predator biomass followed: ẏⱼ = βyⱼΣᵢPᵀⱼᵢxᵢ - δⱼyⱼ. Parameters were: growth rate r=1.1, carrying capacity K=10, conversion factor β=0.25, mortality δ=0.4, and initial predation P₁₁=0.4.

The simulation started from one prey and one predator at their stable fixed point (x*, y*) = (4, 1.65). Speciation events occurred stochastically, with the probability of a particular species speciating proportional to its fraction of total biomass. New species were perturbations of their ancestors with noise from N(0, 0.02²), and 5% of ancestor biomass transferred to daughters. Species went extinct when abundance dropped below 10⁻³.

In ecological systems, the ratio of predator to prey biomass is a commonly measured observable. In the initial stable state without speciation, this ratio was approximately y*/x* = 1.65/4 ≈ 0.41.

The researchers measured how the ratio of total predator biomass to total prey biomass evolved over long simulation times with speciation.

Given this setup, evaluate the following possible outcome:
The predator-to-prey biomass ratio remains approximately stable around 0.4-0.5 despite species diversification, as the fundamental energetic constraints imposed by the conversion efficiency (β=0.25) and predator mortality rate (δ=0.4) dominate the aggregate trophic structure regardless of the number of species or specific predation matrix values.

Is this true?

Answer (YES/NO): YES